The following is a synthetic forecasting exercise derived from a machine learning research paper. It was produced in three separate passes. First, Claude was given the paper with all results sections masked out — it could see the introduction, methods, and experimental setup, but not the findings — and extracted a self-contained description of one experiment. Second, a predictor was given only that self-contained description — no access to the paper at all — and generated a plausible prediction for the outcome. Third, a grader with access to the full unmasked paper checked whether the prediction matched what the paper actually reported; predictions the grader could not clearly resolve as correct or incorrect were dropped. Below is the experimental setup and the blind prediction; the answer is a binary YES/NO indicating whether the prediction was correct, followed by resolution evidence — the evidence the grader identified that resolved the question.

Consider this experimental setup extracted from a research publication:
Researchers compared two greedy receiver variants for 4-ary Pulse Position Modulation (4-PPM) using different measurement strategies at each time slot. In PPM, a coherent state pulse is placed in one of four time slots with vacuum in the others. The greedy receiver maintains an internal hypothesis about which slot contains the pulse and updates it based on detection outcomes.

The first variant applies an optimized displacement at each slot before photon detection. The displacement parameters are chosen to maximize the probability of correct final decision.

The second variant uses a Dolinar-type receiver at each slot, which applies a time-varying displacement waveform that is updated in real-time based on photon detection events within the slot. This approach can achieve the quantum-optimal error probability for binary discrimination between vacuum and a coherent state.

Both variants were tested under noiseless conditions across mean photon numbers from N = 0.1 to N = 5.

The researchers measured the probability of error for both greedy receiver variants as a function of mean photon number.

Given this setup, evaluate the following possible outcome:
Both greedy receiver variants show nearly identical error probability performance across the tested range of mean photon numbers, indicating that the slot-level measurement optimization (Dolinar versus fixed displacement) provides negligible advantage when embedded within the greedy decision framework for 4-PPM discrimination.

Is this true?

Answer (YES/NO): NO